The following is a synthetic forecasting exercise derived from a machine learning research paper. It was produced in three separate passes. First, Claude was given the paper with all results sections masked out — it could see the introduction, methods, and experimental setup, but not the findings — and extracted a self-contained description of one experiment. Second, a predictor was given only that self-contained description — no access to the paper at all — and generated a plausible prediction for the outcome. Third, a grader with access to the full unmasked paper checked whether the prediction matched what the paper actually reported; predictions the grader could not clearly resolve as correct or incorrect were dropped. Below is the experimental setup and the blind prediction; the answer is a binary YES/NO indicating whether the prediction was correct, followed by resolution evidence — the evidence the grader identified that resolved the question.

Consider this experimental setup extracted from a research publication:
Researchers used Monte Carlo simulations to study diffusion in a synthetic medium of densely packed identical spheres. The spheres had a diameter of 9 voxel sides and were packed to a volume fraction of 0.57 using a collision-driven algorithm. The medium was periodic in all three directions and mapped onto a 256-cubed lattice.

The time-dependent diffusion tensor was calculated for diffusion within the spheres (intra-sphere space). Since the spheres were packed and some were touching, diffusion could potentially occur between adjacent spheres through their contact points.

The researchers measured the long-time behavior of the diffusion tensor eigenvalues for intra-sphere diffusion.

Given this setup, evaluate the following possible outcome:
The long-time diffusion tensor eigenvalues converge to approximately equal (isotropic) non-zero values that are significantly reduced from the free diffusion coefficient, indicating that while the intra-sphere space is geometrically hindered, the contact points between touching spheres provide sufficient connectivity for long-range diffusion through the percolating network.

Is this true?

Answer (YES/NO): YES